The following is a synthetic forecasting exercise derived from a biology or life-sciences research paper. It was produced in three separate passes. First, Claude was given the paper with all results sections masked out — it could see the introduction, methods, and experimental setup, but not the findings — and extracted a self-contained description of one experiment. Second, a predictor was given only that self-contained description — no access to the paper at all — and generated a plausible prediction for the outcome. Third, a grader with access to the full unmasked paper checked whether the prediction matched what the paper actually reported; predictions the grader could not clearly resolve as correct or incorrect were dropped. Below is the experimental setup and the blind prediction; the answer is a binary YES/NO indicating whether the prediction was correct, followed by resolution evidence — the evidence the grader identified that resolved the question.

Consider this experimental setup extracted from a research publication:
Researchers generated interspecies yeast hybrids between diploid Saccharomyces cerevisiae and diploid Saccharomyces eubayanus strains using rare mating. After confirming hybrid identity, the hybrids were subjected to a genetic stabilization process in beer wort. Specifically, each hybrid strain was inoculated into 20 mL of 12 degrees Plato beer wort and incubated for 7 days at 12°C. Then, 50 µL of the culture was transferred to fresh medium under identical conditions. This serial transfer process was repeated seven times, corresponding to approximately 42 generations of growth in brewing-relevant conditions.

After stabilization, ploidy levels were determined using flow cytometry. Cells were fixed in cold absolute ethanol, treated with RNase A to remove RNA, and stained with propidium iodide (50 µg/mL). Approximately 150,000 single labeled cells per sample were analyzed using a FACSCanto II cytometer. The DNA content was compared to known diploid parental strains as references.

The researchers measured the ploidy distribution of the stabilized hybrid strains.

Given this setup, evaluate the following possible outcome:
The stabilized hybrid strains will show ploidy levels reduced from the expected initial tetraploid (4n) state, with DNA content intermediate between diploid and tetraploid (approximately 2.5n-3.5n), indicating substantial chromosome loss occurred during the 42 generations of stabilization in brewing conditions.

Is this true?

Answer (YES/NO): NO